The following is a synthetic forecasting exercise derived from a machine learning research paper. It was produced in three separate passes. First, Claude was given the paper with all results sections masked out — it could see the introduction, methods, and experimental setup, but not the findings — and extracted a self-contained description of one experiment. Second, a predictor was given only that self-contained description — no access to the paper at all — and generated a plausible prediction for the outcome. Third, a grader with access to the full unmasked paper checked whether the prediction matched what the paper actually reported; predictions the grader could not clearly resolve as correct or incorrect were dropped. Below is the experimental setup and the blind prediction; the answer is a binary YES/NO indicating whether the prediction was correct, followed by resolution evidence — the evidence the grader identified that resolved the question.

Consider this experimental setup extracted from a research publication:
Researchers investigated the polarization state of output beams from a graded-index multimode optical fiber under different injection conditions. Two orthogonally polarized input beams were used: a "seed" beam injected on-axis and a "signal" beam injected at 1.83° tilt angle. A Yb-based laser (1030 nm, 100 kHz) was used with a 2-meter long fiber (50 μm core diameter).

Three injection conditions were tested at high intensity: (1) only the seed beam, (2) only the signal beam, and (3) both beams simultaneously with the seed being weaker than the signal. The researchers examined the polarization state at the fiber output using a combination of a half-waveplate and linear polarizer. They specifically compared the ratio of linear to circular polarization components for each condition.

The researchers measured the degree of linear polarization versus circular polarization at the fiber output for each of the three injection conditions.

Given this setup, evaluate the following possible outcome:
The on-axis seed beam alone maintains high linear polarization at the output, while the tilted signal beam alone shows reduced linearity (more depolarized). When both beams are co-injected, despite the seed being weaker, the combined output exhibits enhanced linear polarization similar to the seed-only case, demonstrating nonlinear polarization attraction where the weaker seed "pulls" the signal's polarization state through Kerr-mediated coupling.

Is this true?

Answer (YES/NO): NO